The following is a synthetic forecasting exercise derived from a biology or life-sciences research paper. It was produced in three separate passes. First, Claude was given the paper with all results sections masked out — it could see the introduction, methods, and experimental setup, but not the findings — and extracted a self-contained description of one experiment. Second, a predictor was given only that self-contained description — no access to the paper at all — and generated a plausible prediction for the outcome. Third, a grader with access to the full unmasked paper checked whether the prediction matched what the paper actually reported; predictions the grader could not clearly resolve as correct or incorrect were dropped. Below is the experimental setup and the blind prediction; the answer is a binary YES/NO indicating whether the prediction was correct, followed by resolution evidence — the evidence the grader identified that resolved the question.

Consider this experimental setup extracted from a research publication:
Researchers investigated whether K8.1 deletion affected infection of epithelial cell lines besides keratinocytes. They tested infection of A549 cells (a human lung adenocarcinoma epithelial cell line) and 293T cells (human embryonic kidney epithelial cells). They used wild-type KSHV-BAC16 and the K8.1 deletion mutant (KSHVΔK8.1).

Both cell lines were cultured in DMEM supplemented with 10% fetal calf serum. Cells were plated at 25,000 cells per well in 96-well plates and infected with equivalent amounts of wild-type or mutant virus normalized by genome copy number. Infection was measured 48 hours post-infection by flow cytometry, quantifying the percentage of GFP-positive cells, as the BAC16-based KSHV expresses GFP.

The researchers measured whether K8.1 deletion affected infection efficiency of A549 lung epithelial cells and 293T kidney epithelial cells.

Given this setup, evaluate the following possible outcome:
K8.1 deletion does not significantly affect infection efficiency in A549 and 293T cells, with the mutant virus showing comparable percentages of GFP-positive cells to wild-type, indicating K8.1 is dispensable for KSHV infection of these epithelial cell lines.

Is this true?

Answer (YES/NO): NO